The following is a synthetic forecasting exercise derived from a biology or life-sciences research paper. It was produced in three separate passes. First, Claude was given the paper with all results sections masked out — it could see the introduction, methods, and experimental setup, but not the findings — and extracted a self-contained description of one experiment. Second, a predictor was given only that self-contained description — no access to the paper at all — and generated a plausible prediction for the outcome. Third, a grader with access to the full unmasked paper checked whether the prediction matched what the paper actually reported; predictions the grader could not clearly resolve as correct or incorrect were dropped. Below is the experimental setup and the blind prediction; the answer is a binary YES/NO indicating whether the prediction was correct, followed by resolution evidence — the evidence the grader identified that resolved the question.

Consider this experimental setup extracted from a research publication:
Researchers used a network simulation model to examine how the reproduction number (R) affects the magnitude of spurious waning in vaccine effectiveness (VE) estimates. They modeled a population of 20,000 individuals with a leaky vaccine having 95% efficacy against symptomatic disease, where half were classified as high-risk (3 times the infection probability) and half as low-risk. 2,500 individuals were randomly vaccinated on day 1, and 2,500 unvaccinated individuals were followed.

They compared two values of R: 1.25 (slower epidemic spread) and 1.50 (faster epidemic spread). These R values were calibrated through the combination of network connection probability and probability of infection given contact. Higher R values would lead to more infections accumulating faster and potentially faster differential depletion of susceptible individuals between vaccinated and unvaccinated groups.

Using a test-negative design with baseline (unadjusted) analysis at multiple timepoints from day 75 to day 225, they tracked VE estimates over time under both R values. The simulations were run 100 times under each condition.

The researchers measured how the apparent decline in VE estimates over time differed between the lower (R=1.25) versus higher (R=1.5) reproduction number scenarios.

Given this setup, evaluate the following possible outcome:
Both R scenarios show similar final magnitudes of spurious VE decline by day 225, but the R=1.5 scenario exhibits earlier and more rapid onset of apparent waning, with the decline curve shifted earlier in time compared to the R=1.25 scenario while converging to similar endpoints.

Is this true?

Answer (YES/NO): NO